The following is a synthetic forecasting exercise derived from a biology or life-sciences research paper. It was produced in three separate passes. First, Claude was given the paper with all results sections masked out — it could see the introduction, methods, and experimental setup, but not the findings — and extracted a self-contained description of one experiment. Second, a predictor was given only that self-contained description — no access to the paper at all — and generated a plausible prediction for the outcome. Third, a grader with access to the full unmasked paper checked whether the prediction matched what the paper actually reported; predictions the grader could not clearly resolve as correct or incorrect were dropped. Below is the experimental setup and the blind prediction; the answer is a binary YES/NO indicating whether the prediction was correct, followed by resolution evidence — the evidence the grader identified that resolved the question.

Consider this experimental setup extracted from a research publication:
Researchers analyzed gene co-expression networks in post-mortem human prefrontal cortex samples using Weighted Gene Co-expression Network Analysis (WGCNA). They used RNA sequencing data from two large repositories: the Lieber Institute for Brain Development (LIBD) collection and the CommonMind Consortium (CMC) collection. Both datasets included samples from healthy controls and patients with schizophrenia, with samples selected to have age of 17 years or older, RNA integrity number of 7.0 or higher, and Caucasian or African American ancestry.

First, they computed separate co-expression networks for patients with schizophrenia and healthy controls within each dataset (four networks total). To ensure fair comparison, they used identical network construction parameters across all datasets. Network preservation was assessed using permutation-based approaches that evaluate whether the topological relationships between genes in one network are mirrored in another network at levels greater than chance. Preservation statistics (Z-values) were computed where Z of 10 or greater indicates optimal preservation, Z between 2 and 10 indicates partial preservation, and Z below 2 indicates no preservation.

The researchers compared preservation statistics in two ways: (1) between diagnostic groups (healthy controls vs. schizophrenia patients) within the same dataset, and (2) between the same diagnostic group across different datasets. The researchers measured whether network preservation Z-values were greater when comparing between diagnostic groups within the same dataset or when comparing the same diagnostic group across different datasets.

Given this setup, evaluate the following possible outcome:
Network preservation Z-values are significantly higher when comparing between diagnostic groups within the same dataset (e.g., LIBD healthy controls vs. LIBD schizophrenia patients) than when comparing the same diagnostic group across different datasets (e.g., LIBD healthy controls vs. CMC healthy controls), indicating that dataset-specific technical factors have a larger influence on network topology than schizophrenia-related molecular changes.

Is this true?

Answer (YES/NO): YES